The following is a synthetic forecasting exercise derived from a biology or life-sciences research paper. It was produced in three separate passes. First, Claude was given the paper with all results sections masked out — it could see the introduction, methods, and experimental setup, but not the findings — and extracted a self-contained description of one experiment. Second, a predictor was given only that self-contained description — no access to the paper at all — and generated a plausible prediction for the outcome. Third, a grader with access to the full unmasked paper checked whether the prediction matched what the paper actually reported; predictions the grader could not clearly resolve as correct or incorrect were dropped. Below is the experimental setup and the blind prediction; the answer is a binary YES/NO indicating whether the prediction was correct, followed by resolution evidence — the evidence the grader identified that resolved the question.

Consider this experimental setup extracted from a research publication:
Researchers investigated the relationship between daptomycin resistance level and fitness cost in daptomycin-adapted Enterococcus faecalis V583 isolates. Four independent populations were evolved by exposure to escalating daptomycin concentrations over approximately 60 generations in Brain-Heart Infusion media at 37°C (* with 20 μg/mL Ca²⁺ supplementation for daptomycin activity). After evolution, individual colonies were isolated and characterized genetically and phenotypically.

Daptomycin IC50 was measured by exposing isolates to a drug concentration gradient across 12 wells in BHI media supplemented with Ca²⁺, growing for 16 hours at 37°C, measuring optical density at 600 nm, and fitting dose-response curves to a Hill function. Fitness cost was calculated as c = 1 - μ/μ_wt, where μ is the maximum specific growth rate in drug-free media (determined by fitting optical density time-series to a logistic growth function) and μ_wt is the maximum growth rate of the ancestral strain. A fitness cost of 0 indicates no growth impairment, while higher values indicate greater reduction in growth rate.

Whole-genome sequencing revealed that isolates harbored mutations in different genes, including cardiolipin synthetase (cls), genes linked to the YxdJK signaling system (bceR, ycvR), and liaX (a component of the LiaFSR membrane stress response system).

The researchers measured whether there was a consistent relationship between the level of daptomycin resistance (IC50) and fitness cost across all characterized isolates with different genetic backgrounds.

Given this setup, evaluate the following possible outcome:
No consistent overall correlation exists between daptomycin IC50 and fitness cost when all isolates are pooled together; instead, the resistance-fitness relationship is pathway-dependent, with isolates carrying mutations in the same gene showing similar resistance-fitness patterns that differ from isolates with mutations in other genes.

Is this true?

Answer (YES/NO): NO